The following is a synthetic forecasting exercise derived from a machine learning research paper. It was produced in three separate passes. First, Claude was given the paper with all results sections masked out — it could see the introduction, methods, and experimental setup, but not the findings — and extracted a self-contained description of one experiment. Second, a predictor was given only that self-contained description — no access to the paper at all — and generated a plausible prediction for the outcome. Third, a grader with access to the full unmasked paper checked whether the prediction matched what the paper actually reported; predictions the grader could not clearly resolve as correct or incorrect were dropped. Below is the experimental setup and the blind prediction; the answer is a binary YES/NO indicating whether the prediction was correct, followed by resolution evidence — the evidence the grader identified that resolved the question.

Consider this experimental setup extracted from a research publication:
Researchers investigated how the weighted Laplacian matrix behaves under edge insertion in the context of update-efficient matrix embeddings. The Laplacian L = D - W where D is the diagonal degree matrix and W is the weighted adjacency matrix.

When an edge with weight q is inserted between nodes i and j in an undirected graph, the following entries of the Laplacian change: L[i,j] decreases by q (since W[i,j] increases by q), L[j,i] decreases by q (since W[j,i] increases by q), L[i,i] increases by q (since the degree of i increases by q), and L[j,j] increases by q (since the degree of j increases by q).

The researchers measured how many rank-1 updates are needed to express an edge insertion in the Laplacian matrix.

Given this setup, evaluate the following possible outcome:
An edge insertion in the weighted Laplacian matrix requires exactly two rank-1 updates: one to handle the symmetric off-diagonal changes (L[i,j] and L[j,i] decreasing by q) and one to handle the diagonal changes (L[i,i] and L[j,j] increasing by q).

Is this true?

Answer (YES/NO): NO